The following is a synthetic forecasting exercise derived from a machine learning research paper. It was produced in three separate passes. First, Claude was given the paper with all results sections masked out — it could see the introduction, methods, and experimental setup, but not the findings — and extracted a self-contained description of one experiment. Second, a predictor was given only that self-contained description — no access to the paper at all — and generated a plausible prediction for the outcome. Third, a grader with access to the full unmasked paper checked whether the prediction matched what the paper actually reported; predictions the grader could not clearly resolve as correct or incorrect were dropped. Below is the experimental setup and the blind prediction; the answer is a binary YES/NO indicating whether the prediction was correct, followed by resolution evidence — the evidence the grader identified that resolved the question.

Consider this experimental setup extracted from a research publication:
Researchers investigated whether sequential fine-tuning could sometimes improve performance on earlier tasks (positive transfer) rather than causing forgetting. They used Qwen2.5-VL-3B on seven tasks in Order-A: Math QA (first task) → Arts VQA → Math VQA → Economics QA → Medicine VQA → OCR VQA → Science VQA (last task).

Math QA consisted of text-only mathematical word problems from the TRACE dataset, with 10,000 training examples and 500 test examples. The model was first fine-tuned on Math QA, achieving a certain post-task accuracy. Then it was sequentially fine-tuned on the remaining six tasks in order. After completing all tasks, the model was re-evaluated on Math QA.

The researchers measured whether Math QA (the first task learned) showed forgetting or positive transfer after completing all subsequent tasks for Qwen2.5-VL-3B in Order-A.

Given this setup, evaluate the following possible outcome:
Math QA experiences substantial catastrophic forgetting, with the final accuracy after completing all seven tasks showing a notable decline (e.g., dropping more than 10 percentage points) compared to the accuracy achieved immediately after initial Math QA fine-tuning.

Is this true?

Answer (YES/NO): NO